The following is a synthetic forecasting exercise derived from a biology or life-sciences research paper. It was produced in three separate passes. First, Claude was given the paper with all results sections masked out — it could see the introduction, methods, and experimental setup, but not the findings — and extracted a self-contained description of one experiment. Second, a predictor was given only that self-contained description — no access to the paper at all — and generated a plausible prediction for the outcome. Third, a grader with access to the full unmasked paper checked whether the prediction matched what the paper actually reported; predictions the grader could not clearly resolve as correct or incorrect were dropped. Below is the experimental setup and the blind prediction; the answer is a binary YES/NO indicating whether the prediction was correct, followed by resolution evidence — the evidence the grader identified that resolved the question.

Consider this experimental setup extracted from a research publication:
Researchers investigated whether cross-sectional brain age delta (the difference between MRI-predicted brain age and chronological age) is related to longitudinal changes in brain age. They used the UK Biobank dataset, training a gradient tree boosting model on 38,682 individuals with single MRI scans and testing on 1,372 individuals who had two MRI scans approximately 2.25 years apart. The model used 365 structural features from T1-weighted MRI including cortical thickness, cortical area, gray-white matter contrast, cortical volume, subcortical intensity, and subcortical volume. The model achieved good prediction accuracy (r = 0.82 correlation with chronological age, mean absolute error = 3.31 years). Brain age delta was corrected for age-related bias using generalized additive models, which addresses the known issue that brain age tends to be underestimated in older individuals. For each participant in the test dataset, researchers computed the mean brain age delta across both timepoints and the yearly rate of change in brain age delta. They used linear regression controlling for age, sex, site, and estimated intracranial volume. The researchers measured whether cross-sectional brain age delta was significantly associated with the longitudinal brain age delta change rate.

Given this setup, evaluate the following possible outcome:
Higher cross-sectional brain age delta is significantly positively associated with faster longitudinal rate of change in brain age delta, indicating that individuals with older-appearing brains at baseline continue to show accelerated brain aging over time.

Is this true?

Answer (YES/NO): NO